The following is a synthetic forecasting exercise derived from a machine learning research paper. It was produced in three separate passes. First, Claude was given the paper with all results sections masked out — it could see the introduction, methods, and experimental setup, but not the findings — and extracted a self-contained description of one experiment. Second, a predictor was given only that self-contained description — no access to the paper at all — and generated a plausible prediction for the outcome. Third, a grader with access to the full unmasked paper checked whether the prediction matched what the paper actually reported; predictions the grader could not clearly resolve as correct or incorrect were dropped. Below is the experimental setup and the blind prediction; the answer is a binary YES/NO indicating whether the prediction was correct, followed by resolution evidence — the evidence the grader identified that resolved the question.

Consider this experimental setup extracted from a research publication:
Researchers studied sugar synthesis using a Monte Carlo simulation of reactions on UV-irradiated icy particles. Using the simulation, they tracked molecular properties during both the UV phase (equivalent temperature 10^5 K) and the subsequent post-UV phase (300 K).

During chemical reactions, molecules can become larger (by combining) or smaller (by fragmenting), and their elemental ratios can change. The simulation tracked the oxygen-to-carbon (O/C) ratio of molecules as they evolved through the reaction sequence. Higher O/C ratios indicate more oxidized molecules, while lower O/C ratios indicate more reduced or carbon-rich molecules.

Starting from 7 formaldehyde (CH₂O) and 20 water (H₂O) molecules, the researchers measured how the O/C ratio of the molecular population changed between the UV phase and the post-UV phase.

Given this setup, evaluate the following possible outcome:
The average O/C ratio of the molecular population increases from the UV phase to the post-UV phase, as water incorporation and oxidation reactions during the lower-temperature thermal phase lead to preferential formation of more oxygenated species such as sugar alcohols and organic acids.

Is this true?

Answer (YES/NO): NO